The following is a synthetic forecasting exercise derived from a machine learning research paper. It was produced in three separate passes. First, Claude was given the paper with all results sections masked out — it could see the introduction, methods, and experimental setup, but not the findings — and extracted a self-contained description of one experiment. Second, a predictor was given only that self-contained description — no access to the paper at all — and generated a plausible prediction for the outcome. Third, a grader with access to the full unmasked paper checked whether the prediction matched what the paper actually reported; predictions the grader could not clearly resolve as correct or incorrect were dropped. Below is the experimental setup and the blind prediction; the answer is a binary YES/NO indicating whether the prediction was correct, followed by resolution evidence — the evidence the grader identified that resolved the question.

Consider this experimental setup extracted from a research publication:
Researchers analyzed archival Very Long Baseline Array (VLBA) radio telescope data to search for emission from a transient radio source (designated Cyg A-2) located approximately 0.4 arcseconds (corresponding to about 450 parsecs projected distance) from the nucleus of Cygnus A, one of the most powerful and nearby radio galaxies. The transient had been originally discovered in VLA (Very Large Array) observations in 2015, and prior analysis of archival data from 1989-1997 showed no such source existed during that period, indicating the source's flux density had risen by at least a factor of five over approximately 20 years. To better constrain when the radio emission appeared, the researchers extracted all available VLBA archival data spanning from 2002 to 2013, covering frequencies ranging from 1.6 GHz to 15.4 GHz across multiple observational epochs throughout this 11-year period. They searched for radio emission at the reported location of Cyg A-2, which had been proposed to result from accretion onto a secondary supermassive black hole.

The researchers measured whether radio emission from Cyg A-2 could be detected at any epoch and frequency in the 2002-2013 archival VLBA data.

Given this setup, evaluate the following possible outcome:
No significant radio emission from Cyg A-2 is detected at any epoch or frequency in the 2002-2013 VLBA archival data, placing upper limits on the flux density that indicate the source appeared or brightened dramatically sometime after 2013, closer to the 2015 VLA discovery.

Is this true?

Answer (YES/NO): NO